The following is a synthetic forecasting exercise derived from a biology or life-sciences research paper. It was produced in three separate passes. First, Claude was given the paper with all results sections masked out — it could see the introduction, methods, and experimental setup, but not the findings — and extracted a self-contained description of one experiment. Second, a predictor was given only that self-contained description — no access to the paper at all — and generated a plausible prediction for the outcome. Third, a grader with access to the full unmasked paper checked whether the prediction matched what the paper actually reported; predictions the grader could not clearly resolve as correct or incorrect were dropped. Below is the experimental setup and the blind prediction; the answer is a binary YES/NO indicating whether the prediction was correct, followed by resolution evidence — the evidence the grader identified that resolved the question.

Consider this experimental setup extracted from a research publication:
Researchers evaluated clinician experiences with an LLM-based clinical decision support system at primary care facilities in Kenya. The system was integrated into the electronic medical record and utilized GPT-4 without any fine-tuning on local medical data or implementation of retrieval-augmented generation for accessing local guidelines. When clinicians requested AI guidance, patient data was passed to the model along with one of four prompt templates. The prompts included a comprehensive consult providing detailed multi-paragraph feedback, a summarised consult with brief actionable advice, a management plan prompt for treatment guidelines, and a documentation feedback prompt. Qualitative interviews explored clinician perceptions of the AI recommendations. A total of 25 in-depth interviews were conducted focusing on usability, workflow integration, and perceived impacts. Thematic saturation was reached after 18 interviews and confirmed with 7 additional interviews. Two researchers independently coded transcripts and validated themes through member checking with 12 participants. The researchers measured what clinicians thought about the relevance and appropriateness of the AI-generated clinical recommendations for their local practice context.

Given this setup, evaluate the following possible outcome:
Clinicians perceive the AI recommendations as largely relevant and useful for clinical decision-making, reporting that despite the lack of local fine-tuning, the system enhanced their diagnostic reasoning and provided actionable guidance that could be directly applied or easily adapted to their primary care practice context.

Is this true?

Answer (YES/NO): YES